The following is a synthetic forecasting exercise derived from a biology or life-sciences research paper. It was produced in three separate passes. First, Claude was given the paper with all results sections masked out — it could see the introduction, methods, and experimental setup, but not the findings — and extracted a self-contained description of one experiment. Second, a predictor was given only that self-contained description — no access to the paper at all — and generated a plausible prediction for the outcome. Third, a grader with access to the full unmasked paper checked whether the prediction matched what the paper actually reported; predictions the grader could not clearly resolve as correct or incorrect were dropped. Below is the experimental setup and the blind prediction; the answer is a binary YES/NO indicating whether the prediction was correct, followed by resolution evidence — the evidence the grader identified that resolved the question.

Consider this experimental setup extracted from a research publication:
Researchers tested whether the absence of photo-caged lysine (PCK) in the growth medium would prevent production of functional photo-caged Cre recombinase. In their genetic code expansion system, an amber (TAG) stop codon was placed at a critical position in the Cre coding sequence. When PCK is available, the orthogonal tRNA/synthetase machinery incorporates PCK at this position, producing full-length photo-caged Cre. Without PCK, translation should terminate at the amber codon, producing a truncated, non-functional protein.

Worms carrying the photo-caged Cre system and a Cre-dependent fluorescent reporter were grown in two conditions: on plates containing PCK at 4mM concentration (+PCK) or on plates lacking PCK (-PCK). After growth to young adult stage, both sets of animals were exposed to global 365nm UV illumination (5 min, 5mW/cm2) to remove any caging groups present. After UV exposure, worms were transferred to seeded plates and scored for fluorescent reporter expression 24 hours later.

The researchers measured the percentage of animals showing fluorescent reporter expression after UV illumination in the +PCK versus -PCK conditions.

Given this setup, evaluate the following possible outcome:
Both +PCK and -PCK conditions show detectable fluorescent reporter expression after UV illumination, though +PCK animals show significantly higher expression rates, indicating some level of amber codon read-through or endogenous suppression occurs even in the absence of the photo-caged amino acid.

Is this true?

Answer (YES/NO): NO